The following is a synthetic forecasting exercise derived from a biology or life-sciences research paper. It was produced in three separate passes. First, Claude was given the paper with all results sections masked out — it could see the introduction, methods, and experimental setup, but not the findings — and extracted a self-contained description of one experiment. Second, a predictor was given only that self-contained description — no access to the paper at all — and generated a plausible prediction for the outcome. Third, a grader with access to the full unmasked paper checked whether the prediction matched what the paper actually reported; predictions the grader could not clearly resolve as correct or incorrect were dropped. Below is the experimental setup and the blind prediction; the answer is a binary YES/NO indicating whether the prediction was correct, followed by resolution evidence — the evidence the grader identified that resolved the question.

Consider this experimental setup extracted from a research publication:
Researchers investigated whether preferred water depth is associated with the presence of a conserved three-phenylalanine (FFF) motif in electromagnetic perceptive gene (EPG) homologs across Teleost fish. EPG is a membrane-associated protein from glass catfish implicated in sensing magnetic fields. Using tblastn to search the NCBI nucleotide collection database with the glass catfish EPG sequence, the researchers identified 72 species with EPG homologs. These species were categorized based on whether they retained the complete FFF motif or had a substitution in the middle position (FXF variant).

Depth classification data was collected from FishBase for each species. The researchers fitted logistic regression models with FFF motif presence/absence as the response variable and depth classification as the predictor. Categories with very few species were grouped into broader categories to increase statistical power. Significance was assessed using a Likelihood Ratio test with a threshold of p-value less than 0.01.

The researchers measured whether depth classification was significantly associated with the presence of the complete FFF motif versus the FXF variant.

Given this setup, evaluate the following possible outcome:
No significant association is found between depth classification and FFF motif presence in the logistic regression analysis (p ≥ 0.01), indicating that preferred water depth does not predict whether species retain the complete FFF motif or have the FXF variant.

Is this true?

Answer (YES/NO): NO